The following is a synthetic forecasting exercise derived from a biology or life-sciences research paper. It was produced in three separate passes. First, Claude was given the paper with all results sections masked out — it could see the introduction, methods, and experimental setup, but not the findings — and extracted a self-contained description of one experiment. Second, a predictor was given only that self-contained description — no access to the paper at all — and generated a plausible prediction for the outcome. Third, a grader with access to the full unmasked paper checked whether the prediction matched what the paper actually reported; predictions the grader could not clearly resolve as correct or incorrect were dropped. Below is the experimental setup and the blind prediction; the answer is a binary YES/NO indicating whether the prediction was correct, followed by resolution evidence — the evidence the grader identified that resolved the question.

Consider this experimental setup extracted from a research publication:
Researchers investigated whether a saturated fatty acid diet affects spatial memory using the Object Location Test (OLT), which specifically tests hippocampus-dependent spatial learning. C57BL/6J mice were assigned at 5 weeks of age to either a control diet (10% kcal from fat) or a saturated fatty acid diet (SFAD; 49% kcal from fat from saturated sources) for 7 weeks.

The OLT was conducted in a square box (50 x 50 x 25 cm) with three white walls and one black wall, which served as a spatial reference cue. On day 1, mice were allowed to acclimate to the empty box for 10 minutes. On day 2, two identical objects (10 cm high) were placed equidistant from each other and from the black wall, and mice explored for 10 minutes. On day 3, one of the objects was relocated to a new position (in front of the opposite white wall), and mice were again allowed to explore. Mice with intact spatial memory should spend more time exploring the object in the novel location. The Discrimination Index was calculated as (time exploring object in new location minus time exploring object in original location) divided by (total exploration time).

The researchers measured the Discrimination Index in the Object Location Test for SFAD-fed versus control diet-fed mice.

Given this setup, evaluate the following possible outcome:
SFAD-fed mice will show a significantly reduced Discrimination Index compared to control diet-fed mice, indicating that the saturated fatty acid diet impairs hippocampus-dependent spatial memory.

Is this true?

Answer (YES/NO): YES